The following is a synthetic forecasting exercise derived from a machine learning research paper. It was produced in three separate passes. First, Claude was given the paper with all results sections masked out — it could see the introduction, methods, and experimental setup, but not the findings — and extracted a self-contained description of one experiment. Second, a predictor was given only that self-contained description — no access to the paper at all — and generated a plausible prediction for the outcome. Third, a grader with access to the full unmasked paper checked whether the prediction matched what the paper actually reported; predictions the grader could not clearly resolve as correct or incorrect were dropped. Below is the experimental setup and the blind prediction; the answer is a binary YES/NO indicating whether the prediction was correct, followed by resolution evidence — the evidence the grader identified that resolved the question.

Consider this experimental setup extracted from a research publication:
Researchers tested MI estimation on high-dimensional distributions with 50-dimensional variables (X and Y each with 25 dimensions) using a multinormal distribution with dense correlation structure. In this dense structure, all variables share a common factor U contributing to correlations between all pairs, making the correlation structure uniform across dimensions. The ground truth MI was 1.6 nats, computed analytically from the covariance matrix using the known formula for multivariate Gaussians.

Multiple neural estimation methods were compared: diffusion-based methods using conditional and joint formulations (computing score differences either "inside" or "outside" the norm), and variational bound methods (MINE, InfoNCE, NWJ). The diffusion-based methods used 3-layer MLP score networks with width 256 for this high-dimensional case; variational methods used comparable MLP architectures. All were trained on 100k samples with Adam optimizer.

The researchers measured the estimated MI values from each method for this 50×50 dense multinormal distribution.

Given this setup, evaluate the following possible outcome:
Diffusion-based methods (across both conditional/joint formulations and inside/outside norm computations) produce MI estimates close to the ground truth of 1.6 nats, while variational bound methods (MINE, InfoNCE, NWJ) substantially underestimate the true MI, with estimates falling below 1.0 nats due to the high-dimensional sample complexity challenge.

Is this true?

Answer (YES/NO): NO